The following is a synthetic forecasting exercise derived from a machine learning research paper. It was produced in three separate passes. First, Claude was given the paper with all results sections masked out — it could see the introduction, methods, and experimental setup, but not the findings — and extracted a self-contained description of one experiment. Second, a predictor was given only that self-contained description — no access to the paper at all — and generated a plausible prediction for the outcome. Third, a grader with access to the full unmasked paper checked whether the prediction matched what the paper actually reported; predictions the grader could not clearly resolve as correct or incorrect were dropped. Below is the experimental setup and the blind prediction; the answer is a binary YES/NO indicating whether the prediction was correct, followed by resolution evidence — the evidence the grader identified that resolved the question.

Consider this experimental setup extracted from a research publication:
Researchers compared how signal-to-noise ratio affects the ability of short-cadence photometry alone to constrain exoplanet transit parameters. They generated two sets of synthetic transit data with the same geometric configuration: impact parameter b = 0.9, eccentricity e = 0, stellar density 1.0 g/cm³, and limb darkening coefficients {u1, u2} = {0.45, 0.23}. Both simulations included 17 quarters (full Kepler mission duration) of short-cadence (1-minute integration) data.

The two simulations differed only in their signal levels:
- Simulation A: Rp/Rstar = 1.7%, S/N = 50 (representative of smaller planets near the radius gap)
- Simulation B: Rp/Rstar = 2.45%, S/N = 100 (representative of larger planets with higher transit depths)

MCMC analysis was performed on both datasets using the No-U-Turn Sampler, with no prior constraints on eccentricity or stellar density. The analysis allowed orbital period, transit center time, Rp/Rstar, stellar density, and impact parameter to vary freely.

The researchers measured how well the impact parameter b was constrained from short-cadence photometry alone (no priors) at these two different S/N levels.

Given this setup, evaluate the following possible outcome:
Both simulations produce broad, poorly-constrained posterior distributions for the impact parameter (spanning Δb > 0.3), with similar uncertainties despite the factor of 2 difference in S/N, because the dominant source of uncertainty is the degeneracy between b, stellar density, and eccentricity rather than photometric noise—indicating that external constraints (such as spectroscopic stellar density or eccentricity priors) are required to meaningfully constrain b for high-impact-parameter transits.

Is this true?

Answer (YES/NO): NO